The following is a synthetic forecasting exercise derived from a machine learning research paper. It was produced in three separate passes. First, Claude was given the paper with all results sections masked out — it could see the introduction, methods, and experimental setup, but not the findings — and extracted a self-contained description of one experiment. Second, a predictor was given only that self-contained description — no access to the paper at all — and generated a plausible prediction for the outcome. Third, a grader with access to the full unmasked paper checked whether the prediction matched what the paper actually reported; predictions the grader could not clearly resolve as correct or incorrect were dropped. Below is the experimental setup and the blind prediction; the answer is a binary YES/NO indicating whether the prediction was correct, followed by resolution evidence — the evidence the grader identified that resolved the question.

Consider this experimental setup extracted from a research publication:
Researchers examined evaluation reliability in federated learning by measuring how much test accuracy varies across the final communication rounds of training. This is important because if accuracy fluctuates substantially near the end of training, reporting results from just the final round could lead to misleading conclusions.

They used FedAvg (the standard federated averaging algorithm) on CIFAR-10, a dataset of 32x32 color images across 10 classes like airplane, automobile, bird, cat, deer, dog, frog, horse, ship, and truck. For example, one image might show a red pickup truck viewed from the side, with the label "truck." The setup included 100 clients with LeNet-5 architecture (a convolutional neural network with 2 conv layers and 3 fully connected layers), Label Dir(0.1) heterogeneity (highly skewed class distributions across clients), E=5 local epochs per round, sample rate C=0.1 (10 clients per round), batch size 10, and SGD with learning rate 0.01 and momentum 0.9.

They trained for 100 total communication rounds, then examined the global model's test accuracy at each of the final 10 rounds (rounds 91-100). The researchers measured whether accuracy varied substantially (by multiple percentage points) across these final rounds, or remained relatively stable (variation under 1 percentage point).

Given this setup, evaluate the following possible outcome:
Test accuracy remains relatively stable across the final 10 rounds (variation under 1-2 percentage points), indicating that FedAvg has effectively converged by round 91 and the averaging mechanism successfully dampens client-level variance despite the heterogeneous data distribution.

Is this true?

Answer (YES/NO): NO